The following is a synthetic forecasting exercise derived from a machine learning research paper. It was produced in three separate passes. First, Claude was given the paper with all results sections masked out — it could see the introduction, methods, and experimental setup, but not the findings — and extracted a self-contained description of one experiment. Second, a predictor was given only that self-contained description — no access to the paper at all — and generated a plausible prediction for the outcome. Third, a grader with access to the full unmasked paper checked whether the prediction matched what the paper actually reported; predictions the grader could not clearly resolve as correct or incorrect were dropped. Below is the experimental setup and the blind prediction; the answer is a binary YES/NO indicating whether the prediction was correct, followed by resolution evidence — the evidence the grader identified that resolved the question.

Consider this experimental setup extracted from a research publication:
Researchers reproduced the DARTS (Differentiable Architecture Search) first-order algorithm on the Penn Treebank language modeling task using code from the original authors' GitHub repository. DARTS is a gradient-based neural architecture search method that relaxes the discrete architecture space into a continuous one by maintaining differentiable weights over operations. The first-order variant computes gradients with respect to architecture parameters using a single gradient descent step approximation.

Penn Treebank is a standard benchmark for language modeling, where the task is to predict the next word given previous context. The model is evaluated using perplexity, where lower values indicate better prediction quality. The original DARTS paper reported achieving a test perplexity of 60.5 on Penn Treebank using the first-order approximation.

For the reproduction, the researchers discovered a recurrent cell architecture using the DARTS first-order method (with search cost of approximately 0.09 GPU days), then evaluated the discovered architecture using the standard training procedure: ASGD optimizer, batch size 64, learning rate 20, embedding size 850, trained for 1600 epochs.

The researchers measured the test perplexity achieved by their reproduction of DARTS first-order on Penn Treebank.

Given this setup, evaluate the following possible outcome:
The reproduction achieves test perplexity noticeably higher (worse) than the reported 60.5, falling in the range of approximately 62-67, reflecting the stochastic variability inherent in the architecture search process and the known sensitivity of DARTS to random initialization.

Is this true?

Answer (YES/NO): YES